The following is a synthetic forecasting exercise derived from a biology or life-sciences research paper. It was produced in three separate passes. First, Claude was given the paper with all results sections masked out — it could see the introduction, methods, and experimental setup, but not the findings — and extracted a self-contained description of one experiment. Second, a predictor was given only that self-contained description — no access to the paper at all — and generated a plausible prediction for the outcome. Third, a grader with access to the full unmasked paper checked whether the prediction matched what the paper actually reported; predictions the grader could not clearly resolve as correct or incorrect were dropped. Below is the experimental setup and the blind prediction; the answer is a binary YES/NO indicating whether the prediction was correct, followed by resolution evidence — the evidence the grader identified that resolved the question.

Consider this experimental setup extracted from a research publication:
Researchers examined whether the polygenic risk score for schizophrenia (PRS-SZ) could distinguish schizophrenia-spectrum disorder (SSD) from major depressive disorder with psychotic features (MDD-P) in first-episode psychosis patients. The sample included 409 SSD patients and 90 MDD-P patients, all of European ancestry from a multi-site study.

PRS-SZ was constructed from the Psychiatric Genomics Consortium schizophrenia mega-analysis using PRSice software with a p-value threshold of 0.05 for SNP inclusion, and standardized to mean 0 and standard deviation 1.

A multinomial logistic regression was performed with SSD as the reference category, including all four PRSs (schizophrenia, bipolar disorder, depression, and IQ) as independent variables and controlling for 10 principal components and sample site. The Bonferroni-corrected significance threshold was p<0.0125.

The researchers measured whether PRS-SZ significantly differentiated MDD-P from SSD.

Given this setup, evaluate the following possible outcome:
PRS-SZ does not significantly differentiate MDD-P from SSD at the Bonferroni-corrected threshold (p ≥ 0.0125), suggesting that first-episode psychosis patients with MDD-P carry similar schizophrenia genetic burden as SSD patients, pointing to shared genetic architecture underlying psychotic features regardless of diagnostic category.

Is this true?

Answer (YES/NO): NO